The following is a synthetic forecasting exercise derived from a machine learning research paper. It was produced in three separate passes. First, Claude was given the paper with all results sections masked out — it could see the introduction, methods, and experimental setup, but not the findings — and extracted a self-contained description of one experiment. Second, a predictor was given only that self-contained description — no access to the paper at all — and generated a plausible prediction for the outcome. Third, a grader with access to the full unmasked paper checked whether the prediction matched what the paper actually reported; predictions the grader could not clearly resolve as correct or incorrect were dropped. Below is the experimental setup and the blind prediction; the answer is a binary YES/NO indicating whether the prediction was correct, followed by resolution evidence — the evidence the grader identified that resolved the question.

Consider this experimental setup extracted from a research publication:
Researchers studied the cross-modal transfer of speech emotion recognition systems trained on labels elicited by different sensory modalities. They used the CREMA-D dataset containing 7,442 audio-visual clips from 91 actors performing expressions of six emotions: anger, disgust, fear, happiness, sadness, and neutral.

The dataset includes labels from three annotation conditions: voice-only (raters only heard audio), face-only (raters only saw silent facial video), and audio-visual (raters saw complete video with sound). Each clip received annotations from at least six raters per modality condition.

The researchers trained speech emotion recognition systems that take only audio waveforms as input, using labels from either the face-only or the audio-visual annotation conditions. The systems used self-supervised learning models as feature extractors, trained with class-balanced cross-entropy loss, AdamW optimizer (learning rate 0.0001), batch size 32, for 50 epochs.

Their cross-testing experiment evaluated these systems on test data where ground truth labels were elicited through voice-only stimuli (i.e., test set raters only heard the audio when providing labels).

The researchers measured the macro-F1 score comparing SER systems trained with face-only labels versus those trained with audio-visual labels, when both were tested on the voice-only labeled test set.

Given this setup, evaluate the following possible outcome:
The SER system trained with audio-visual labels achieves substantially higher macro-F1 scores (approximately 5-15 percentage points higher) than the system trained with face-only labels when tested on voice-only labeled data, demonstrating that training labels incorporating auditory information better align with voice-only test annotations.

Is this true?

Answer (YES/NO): NO